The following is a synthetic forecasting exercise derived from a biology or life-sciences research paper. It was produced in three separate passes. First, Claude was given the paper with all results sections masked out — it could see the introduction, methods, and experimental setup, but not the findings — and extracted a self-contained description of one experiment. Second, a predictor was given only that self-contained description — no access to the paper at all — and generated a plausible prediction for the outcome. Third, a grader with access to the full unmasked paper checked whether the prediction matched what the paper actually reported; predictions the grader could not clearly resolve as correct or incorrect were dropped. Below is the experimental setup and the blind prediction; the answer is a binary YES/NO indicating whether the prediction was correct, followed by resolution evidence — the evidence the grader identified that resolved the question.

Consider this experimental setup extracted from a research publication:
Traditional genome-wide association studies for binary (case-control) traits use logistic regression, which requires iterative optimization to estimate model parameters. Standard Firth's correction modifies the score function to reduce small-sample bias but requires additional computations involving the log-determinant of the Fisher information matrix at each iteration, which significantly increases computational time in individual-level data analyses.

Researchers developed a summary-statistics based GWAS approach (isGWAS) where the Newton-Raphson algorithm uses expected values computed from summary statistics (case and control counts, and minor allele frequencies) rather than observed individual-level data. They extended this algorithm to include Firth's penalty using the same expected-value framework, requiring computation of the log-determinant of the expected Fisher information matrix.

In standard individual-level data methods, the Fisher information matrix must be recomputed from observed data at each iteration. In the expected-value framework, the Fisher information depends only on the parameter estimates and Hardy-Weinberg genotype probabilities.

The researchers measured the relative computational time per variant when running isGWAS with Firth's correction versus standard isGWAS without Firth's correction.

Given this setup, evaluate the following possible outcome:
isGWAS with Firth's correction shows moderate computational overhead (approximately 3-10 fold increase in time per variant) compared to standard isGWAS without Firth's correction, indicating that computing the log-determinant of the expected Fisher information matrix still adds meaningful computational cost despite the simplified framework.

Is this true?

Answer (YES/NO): NO